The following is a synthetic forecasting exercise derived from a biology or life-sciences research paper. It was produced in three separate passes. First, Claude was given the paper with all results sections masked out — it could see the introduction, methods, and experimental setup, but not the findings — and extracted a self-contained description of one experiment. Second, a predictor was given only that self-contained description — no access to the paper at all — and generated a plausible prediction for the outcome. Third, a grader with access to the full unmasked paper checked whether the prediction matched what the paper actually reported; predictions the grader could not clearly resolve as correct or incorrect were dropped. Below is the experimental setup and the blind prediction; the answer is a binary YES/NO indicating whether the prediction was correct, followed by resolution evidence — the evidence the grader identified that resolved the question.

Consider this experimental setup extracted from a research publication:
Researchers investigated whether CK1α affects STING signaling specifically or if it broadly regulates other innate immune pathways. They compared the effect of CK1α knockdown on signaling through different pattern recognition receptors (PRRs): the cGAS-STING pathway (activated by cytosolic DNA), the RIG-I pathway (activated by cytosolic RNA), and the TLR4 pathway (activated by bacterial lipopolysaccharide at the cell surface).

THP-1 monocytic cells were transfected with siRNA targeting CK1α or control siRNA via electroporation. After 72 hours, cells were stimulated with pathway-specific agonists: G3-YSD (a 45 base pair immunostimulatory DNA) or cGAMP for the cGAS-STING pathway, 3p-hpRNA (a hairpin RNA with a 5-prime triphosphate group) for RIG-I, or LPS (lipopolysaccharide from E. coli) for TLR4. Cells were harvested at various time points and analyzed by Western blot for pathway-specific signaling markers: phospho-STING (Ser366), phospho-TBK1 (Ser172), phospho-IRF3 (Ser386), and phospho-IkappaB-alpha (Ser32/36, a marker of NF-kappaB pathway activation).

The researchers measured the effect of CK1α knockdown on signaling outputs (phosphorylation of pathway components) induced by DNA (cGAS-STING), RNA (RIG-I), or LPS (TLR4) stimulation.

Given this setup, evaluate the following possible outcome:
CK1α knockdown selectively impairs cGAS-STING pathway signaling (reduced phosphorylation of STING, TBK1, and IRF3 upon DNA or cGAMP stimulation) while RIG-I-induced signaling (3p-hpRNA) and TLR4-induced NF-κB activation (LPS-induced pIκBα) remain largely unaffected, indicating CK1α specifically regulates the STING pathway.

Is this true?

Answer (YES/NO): NO